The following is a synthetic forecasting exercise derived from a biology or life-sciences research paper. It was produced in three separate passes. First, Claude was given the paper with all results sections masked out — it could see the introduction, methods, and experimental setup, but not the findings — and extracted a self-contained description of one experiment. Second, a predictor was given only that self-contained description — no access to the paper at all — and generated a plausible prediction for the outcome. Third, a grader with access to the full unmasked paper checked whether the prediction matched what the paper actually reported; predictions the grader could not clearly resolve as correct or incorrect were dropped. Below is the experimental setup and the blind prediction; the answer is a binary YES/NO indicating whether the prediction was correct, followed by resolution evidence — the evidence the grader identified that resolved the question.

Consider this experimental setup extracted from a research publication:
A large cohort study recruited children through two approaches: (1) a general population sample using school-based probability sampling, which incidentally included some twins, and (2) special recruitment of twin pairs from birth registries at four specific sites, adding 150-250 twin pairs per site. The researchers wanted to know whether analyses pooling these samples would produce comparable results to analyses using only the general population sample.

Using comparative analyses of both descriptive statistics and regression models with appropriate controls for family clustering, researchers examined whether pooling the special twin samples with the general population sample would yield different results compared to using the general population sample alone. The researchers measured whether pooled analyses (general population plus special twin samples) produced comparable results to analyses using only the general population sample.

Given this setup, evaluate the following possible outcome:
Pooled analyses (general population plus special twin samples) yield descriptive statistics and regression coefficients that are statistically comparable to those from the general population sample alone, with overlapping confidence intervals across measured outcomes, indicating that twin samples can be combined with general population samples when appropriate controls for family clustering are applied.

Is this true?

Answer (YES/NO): YES